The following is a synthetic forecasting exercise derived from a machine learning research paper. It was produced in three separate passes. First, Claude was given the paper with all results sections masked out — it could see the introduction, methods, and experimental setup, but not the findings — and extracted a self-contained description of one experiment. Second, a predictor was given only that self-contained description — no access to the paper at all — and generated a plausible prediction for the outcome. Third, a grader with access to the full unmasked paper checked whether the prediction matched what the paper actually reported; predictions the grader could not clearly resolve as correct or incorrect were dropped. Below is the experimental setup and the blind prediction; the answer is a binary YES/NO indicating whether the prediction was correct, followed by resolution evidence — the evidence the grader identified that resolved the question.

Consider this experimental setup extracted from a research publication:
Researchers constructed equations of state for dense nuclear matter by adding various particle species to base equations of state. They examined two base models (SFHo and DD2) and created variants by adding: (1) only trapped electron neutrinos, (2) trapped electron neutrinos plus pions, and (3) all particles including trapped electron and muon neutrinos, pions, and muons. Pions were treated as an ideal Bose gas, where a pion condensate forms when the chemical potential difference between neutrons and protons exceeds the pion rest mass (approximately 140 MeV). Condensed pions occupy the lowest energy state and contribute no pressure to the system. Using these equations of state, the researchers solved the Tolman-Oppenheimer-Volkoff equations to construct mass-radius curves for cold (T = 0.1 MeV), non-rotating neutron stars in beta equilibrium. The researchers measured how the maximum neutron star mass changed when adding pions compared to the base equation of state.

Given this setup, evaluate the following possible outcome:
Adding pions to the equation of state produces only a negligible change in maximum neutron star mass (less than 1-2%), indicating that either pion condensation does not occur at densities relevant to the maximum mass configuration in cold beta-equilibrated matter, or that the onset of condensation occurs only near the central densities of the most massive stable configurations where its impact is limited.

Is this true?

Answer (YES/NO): NO